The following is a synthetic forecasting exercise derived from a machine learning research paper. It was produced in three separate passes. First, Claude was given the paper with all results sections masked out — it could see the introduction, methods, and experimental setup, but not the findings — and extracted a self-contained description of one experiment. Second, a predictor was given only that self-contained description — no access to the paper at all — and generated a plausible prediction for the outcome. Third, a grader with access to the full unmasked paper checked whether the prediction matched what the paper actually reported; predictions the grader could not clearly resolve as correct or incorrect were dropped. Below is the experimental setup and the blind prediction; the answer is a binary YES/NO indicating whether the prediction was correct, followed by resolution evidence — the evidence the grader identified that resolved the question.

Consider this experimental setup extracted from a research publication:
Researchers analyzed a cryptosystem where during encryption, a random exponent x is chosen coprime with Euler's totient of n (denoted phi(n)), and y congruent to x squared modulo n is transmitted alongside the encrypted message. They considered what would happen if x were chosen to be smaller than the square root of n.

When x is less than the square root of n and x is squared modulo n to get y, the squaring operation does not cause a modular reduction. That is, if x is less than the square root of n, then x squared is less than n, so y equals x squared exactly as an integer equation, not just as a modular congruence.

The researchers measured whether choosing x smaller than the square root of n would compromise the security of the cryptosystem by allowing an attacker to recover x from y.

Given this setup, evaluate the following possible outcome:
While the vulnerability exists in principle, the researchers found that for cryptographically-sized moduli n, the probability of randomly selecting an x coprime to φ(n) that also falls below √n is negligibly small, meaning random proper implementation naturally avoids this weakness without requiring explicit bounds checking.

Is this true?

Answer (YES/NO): NO